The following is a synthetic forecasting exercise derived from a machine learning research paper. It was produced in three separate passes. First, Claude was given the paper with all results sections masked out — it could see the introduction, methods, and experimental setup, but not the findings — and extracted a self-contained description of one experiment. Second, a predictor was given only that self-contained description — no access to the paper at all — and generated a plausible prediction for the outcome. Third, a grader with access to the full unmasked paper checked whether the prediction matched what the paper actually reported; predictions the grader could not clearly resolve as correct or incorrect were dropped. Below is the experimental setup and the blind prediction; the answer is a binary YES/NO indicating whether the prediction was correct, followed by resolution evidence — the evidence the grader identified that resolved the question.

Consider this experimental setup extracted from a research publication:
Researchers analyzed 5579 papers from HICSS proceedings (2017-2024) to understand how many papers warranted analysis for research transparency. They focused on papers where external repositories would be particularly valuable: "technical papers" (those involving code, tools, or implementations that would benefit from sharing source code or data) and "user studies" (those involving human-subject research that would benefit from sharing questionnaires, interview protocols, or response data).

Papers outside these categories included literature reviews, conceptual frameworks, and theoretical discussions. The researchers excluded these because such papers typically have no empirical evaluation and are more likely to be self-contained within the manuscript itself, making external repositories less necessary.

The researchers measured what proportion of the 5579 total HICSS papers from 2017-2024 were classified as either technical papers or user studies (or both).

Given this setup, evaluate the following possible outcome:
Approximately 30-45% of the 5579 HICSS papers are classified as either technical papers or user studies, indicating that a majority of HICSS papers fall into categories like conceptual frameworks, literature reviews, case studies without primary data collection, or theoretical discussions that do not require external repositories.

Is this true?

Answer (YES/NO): YES